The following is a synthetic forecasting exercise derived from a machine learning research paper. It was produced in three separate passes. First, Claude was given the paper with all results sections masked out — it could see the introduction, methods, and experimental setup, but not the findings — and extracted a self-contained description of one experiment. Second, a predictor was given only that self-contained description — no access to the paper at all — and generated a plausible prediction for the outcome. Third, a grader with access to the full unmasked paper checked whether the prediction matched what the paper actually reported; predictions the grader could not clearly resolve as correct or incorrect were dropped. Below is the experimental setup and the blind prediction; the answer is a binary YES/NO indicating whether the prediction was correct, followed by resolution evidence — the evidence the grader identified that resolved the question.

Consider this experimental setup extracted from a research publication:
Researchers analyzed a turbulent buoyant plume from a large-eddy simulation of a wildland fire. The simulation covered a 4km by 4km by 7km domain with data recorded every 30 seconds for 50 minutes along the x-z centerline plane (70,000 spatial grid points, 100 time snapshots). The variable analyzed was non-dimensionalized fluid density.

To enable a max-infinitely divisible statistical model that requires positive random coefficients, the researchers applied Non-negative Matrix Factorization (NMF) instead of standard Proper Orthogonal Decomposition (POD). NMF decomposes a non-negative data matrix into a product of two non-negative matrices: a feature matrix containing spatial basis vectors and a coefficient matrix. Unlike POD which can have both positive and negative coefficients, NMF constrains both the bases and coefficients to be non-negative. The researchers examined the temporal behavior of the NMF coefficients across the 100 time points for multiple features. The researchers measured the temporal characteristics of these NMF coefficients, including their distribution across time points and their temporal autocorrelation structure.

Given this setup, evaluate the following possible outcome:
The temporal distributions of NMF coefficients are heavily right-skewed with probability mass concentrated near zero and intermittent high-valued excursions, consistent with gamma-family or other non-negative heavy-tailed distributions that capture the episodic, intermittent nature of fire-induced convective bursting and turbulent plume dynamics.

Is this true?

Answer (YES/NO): YES